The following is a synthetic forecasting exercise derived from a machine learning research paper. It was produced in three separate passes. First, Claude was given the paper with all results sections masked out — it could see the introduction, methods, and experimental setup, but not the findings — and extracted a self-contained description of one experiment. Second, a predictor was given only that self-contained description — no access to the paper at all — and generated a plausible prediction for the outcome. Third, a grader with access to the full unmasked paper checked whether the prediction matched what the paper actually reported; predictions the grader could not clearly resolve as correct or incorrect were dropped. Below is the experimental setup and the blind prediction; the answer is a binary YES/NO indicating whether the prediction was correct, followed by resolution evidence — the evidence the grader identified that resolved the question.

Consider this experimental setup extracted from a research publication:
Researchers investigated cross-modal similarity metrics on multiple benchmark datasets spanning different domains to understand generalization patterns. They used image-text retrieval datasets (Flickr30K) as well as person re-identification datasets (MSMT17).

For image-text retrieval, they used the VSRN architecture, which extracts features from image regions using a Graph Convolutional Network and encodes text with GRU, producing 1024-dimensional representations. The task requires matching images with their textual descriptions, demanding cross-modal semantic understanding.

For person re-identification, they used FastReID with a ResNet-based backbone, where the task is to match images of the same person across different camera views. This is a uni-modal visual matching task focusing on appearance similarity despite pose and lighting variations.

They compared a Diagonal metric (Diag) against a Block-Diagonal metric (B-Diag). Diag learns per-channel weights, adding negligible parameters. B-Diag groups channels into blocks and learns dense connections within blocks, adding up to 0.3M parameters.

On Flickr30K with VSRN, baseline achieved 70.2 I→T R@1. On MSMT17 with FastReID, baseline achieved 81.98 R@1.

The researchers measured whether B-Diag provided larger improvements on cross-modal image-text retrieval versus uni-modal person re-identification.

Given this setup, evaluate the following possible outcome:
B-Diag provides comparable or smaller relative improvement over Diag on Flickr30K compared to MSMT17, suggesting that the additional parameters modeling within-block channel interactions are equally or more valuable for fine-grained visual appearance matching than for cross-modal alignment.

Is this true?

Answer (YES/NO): NO